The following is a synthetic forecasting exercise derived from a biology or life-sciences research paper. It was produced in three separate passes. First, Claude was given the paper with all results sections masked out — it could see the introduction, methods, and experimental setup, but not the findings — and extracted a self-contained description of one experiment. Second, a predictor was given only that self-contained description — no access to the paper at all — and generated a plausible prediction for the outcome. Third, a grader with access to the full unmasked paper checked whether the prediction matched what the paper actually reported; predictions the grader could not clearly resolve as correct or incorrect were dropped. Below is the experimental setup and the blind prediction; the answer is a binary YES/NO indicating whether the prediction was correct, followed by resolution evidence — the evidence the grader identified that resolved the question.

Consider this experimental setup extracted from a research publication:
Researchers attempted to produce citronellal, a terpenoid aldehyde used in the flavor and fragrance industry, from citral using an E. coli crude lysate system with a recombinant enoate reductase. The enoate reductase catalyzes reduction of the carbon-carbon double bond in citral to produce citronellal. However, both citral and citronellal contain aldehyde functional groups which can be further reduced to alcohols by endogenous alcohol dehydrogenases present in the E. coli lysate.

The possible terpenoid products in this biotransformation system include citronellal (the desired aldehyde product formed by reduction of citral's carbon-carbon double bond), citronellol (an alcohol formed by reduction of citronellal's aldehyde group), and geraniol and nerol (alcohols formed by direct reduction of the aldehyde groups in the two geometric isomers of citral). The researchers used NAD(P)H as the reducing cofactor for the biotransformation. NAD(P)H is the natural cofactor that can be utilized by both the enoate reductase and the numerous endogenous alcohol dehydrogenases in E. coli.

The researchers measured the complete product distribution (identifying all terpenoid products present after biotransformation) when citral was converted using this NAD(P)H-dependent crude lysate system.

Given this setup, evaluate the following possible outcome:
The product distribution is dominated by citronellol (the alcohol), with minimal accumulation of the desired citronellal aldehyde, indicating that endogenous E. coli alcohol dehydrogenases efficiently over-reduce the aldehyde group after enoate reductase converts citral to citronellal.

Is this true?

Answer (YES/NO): NO